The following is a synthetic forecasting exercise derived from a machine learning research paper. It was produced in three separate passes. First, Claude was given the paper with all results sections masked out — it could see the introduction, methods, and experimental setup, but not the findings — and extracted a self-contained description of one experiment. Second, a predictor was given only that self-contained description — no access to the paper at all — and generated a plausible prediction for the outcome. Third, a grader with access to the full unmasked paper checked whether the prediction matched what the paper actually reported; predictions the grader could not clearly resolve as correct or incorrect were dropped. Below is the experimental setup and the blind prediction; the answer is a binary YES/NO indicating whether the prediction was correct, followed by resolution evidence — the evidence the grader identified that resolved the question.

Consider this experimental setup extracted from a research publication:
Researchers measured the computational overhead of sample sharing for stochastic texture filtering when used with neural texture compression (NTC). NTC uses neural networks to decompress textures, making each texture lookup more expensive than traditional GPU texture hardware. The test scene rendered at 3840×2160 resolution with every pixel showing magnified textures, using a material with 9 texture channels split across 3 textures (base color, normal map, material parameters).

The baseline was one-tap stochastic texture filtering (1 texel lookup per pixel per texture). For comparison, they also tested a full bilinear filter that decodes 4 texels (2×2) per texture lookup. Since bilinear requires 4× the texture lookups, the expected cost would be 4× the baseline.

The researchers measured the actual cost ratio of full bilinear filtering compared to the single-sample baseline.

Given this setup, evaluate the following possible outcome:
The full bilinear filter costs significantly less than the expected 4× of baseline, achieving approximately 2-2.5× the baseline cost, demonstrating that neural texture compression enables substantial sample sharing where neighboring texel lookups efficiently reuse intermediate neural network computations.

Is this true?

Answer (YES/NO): NO